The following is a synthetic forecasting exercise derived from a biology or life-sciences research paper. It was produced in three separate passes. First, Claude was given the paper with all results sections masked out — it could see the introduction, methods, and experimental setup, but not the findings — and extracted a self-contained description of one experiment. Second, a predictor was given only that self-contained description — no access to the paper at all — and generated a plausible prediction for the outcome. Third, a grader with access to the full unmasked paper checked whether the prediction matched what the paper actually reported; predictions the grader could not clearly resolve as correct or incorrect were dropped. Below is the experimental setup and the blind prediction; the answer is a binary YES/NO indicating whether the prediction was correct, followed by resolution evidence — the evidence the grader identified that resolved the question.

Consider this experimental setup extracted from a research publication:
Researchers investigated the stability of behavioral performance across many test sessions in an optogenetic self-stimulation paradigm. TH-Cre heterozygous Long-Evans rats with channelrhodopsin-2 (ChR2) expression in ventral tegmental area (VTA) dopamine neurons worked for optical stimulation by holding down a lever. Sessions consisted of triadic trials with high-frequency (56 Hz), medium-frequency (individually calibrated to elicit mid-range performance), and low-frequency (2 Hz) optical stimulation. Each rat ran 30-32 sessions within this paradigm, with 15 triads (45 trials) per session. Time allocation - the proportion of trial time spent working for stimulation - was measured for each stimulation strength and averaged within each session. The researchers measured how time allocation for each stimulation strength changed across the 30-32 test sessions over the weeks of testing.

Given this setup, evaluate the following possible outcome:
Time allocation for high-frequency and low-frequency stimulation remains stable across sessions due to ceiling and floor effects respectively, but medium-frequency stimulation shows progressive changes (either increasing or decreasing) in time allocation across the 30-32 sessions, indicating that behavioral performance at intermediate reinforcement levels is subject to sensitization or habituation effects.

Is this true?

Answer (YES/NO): NO